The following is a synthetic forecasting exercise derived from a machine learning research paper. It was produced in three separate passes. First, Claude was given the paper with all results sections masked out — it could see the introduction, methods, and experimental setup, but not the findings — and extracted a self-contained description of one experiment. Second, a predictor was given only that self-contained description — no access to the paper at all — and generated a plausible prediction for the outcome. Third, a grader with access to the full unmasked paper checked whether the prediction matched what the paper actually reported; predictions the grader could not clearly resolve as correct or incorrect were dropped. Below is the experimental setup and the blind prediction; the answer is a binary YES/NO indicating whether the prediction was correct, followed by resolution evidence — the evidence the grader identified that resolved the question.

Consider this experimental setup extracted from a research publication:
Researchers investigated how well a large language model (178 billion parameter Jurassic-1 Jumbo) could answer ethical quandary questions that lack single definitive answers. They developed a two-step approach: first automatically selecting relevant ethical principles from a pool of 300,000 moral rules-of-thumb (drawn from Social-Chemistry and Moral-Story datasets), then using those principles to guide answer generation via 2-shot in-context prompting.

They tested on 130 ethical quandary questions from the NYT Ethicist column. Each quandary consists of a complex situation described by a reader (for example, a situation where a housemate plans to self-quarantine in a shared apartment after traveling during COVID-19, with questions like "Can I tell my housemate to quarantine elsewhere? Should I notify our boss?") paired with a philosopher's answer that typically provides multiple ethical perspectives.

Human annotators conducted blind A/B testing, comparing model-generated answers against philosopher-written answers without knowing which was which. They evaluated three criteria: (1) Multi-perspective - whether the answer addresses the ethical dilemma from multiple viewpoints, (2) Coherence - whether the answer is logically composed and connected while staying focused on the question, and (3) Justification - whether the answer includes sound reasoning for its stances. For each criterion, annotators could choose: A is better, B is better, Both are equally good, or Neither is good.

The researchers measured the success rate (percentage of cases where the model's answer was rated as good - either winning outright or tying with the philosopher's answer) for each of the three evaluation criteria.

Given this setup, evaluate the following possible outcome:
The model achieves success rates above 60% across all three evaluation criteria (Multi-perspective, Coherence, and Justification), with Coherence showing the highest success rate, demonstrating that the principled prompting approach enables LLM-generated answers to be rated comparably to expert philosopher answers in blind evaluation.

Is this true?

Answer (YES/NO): NO